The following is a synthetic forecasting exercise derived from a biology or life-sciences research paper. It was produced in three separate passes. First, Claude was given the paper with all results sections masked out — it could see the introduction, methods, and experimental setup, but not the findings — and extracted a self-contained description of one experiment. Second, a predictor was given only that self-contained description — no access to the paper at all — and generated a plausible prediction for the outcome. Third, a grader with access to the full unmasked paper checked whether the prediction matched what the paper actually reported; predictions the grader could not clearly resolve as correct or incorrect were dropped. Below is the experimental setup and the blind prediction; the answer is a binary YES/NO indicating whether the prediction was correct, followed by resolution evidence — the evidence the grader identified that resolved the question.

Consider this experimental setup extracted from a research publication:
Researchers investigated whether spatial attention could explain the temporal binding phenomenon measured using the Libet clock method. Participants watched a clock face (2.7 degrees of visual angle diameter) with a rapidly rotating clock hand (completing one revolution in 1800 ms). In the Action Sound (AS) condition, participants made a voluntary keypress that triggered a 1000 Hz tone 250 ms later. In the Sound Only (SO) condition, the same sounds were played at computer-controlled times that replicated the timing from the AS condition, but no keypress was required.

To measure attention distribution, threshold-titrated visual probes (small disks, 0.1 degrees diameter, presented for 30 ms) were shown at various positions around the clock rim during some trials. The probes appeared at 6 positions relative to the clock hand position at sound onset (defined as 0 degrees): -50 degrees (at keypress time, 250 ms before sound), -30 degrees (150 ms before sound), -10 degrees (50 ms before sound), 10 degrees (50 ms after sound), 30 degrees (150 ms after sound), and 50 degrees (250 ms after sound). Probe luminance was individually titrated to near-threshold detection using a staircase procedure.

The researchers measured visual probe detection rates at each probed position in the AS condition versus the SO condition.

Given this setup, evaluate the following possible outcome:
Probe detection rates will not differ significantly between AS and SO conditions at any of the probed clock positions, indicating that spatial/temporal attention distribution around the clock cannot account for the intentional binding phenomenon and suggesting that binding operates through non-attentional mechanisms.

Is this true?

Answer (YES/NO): NO